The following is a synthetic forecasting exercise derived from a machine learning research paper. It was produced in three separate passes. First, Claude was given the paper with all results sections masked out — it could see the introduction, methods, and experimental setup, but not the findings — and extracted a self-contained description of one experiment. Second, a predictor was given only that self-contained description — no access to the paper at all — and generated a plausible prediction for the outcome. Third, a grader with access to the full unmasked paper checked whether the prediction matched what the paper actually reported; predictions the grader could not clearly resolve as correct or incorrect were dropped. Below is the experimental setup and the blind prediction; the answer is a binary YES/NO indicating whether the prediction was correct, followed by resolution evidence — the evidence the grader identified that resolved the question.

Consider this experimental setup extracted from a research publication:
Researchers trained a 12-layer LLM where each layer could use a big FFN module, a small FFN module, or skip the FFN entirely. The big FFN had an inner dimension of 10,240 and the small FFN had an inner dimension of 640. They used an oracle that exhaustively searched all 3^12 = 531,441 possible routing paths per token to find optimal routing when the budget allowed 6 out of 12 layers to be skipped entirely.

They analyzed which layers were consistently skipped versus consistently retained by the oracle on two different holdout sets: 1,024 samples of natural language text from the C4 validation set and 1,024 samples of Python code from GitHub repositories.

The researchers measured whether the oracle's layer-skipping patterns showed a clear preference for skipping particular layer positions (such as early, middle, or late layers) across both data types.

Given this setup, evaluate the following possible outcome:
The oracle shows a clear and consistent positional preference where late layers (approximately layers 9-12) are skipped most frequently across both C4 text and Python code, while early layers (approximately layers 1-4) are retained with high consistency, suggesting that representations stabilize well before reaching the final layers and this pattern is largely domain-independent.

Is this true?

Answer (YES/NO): NO